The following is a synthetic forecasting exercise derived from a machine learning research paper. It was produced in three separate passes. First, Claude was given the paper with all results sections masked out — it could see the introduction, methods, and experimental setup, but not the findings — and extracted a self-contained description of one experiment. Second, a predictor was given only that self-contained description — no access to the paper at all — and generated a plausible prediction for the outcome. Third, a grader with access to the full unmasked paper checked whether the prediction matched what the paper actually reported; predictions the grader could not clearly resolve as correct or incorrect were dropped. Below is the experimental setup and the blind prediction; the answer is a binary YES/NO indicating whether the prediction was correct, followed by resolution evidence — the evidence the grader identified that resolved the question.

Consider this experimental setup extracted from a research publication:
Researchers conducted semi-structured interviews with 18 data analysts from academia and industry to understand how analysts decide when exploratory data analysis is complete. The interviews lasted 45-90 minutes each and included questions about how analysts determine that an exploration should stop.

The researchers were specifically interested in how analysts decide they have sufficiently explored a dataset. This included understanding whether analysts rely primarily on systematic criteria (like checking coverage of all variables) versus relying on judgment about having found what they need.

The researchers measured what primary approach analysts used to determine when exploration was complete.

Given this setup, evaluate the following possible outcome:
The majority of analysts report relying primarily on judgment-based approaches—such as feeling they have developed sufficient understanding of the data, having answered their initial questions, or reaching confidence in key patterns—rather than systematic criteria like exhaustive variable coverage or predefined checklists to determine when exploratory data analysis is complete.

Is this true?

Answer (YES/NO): YES